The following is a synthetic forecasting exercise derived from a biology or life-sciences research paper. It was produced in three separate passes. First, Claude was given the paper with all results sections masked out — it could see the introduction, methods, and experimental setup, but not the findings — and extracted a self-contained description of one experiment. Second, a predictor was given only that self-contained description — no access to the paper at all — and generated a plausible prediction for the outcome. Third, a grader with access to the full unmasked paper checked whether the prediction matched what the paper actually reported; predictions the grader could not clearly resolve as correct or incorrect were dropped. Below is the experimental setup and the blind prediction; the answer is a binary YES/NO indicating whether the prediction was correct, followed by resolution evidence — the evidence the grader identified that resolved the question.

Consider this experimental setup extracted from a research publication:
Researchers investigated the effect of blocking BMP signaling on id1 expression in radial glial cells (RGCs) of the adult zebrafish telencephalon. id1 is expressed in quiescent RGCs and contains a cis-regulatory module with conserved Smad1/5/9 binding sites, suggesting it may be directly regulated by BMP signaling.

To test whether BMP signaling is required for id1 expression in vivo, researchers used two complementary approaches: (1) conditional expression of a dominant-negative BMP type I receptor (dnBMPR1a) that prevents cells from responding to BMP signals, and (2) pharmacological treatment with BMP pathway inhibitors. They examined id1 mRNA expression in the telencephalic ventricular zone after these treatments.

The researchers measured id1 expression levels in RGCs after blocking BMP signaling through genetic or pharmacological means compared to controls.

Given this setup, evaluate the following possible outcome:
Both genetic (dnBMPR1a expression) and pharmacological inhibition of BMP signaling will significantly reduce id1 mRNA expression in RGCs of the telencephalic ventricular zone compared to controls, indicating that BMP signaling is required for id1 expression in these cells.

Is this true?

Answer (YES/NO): NO